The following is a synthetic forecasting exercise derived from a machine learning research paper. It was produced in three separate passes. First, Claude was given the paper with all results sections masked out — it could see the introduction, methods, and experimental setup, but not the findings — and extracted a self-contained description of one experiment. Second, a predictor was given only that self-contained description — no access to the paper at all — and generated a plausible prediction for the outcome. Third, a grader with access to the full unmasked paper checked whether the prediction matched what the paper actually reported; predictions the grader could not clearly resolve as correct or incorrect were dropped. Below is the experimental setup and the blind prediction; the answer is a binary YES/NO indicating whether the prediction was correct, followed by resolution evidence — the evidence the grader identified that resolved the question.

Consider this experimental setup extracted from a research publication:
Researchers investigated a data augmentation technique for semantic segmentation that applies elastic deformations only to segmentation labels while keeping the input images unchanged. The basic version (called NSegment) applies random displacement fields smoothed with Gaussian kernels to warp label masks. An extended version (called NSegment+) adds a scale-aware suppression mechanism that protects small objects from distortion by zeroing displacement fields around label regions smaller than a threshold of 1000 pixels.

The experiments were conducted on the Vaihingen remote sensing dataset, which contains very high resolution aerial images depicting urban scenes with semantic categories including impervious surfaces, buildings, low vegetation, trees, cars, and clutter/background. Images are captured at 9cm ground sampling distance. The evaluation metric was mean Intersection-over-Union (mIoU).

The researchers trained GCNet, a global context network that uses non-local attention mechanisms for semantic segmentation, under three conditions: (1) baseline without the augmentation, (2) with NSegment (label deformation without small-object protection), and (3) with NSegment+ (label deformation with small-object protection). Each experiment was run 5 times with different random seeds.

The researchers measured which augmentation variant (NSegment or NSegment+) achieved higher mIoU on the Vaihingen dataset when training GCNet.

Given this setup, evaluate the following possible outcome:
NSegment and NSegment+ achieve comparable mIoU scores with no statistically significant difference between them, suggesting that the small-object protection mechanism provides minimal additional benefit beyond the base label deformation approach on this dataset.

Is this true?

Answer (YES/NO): NO